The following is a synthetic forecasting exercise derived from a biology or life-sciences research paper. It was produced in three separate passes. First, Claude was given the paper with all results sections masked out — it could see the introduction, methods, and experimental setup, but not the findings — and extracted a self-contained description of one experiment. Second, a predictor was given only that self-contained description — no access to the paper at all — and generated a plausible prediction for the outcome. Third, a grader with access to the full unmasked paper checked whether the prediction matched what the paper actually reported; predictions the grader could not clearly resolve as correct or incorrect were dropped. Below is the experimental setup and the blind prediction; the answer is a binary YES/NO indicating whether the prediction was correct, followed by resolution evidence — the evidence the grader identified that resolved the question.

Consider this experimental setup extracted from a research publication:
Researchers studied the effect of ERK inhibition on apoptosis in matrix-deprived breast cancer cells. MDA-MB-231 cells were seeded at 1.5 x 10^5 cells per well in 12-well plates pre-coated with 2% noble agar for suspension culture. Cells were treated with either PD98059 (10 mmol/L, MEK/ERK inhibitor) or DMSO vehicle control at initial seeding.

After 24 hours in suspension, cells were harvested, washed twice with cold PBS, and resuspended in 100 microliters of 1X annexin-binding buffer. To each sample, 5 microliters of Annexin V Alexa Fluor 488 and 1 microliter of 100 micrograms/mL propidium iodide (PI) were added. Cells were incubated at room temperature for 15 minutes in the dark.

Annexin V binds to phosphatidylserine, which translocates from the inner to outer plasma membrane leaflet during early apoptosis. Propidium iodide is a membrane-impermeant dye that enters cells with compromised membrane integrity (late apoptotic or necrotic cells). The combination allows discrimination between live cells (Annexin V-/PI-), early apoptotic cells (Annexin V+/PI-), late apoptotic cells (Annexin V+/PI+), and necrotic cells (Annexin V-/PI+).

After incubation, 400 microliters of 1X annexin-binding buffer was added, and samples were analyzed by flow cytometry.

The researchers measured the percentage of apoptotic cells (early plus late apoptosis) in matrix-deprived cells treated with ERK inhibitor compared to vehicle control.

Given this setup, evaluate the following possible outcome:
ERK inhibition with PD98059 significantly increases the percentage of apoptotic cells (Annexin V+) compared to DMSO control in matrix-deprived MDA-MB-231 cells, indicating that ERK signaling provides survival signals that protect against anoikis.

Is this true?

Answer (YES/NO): NO